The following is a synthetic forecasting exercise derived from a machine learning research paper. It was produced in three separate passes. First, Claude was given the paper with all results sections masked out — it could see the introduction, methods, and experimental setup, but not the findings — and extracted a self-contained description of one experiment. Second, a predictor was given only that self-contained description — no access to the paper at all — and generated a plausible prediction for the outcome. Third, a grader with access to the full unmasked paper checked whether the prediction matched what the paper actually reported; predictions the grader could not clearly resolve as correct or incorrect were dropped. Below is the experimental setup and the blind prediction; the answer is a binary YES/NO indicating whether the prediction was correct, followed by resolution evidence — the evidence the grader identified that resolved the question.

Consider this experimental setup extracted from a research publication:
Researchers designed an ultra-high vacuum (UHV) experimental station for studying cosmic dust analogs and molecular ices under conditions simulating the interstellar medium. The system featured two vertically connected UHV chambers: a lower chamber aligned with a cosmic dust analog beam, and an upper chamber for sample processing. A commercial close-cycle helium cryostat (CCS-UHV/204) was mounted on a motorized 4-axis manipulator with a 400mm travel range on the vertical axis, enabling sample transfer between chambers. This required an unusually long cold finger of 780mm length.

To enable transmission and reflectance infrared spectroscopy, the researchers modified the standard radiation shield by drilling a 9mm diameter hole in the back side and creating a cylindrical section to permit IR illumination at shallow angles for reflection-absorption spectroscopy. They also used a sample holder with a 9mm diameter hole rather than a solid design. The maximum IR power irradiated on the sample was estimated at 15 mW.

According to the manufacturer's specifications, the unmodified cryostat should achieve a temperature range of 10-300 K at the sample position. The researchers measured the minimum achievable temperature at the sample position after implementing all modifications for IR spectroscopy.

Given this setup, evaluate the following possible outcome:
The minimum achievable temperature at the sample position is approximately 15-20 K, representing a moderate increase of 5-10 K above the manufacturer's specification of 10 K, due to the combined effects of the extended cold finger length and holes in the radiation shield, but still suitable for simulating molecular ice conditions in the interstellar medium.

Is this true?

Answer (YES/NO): NO